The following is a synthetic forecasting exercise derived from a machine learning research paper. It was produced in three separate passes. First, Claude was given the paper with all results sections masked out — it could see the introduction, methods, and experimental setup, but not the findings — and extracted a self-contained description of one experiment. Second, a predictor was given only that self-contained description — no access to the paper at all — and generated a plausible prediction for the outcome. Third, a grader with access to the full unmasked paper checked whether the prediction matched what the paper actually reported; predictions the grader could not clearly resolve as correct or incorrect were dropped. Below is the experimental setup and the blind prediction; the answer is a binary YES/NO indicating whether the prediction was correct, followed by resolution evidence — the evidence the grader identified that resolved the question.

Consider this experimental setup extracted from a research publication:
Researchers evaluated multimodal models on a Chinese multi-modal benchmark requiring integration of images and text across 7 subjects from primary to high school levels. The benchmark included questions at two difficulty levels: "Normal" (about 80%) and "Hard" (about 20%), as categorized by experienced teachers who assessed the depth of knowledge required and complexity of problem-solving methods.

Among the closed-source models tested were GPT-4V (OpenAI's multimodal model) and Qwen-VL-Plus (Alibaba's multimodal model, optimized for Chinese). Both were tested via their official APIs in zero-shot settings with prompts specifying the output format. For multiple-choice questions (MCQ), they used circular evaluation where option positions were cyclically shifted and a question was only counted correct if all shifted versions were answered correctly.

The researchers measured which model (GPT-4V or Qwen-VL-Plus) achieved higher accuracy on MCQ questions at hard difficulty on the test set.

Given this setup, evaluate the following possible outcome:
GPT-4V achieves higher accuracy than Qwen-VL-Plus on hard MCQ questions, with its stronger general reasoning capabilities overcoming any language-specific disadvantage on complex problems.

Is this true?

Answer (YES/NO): NO